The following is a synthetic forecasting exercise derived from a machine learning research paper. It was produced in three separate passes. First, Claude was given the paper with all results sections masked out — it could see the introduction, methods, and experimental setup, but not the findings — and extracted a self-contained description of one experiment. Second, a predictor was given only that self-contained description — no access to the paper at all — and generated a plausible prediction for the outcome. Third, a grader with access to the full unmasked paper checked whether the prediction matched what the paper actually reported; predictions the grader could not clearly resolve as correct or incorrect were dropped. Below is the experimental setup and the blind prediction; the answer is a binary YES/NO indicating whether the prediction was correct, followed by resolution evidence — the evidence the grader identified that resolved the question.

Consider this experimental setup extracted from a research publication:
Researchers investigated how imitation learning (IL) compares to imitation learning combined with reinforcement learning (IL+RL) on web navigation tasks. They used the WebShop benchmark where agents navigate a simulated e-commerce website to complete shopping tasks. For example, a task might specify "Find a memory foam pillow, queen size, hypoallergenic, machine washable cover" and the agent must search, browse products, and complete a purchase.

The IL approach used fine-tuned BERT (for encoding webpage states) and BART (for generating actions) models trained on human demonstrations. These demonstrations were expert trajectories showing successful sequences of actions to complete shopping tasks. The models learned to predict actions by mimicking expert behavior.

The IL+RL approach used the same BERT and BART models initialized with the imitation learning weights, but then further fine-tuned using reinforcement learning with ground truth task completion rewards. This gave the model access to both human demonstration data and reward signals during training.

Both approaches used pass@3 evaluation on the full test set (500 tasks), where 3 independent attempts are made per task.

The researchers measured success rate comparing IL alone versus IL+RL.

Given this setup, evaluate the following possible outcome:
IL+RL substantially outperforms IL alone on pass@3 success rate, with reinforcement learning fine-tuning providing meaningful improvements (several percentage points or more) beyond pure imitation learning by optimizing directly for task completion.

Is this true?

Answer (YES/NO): NO